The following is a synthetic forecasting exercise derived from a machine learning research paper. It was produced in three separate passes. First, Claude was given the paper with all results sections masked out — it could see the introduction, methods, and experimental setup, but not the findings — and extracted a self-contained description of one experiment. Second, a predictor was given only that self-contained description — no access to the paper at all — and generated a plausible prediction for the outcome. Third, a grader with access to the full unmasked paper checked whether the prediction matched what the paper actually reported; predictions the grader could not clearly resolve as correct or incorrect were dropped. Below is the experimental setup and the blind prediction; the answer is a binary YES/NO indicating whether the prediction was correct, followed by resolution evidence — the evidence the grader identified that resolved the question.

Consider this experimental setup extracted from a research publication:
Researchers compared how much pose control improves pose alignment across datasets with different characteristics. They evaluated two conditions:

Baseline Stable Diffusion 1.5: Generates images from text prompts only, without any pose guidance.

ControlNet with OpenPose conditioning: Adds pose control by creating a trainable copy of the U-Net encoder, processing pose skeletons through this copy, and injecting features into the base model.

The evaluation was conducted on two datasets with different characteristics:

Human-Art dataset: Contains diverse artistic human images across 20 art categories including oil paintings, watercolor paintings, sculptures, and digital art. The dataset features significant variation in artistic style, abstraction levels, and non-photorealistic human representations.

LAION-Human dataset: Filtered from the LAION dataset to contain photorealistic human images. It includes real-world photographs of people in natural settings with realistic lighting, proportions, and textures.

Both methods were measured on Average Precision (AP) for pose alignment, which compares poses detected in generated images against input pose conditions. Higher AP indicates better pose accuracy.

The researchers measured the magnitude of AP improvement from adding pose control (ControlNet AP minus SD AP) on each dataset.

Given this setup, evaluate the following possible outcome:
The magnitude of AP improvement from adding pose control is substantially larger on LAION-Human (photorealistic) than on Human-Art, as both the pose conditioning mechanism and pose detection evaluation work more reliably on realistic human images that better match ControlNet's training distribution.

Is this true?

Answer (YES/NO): YES